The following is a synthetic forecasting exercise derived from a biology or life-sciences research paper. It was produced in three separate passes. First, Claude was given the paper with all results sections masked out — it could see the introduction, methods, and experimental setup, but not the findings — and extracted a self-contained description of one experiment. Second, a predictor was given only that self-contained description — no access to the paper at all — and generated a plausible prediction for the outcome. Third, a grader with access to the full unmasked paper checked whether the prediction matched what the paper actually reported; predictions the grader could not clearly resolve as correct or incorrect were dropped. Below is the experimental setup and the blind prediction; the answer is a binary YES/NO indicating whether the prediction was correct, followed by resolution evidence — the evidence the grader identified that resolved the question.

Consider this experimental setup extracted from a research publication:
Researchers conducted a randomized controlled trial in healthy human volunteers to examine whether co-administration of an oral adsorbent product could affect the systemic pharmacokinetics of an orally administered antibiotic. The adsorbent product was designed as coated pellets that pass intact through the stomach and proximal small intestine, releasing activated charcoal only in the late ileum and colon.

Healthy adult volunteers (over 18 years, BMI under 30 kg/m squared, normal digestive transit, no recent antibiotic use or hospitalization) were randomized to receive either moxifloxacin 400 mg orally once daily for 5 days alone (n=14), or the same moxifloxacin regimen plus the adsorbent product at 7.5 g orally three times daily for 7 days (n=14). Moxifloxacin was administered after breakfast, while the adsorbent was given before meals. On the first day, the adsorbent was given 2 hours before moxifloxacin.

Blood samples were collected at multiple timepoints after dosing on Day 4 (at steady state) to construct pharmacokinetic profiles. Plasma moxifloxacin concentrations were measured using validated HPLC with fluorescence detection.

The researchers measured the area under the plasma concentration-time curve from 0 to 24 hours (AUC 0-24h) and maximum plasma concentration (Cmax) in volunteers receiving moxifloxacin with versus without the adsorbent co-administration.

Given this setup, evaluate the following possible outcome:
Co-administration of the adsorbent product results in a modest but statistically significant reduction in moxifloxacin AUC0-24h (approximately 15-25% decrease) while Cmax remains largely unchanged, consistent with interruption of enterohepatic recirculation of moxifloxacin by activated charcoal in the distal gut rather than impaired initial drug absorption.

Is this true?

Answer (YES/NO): NO